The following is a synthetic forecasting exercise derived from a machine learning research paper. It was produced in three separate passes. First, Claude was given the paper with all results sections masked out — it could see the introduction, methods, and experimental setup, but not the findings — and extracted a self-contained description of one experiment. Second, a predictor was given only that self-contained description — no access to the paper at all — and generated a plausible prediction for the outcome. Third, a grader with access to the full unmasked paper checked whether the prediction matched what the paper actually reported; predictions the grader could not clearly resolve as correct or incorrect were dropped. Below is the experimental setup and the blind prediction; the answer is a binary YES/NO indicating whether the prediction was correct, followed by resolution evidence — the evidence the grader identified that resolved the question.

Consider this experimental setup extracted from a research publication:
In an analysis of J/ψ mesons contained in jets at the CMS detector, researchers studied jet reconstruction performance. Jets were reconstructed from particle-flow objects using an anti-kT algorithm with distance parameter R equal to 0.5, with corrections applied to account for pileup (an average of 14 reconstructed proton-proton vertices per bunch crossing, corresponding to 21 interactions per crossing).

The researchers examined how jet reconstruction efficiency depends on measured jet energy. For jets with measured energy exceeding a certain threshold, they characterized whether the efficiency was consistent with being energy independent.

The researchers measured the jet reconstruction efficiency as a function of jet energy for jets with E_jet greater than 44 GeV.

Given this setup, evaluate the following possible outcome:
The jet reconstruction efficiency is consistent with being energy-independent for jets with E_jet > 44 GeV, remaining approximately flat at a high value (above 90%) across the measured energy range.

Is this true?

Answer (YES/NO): YES